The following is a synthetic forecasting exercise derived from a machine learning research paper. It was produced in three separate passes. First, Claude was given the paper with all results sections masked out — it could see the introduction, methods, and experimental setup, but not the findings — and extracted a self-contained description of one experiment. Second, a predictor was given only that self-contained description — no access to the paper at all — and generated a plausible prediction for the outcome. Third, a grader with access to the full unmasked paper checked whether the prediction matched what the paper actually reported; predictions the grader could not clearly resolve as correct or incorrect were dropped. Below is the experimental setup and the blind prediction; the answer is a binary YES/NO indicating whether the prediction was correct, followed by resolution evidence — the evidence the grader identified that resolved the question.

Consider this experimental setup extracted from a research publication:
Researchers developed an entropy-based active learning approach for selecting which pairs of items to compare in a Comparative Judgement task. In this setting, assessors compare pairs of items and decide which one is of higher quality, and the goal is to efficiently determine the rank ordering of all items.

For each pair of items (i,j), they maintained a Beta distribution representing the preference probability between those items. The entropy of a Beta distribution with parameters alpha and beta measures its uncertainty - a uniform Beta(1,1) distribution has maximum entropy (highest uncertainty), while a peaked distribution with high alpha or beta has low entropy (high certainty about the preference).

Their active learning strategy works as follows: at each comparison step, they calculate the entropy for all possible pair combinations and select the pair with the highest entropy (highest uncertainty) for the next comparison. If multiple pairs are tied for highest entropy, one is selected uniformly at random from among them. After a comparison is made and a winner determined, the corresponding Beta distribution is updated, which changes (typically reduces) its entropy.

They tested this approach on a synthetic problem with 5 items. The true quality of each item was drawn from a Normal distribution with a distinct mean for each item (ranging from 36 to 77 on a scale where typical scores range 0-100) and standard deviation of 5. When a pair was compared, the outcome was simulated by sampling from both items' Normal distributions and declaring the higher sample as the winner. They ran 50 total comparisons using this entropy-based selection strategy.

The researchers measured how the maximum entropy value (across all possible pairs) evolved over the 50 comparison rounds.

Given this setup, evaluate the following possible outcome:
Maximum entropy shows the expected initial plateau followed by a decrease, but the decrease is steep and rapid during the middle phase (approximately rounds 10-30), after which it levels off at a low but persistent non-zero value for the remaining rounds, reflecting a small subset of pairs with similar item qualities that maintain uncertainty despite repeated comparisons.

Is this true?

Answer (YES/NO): NO